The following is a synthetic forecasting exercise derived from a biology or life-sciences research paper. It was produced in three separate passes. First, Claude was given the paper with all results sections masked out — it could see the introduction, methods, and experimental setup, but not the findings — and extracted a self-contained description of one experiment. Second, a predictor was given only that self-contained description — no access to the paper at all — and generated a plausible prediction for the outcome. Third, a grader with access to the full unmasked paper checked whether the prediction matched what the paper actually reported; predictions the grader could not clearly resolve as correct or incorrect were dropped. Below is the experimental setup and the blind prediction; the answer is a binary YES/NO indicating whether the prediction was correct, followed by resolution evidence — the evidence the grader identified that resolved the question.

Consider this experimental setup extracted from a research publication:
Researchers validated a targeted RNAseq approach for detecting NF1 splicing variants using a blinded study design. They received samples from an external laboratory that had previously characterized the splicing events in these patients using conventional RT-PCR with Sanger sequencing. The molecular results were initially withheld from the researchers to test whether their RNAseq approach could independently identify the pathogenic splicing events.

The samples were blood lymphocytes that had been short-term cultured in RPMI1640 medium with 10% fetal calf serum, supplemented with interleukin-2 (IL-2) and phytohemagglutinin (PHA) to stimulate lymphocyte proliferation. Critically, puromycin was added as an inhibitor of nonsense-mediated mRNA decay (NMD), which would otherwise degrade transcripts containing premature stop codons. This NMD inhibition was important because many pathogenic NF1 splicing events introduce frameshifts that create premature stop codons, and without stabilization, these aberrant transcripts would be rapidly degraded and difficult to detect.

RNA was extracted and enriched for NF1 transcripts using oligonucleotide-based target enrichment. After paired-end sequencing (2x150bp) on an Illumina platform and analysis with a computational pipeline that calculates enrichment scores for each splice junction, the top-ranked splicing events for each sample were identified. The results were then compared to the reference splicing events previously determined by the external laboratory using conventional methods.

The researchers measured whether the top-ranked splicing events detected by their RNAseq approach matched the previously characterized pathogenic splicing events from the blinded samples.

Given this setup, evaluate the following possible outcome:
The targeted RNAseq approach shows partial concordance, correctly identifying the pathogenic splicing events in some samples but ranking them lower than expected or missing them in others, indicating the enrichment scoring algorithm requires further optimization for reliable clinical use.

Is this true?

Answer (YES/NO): NO